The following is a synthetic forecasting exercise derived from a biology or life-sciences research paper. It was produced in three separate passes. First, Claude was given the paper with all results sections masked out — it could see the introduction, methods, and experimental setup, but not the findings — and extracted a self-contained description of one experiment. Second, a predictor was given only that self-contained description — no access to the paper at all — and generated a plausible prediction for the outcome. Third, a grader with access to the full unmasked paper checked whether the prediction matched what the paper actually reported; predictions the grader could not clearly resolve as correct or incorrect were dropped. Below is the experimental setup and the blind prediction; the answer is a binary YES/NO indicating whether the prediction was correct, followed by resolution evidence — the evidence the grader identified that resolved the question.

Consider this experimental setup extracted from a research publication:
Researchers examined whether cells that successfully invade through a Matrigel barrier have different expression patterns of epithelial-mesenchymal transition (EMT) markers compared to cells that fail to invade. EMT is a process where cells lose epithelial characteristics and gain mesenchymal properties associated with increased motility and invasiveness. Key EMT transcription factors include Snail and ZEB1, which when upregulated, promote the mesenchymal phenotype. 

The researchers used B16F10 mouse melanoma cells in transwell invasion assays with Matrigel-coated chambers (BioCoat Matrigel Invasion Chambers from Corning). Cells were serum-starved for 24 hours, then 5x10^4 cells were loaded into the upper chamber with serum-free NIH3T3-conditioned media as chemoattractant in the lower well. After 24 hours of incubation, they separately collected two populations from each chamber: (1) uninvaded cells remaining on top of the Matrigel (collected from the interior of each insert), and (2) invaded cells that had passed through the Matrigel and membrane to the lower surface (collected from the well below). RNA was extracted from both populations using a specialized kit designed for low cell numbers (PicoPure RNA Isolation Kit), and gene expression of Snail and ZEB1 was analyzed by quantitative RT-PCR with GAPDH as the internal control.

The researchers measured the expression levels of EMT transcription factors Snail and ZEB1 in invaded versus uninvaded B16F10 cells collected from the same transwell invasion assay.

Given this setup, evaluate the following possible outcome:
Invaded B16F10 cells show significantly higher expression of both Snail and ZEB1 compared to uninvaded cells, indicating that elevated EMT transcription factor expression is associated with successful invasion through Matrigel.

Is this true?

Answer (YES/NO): NO